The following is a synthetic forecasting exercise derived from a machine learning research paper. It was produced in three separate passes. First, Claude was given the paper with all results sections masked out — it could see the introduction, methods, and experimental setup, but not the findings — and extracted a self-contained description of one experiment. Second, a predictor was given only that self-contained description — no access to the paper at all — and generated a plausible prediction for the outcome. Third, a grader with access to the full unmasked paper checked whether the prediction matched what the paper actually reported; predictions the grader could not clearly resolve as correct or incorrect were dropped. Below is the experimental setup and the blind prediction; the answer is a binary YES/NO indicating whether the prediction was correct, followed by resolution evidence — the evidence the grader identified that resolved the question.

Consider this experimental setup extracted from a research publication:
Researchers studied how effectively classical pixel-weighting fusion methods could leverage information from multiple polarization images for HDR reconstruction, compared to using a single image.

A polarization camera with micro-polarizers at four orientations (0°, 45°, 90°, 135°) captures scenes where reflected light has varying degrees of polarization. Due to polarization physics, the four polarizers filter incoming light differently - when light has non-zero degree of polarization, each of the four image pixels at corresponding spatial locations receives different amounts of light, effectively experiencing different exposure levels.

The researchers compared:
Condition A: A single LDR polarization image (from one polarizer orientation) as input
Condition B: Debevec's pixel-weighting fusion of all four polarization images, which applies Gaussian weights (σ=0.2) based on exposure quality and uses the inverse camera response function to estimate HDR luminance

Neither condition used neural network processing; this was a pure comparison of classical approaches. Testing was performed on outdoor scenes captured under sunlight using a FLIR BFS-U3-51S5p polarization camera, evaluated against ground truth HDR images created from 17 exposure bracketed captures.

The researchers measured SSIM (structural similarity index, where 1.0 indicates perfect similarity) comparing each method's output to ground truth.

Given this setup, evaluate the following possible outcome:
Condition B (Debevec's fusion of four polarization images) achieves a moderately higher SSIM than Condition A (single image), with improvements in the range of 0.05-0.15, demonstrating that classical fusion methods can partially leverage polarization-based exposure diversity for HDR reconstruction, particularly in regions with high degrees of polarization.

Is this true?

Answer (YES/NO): YES